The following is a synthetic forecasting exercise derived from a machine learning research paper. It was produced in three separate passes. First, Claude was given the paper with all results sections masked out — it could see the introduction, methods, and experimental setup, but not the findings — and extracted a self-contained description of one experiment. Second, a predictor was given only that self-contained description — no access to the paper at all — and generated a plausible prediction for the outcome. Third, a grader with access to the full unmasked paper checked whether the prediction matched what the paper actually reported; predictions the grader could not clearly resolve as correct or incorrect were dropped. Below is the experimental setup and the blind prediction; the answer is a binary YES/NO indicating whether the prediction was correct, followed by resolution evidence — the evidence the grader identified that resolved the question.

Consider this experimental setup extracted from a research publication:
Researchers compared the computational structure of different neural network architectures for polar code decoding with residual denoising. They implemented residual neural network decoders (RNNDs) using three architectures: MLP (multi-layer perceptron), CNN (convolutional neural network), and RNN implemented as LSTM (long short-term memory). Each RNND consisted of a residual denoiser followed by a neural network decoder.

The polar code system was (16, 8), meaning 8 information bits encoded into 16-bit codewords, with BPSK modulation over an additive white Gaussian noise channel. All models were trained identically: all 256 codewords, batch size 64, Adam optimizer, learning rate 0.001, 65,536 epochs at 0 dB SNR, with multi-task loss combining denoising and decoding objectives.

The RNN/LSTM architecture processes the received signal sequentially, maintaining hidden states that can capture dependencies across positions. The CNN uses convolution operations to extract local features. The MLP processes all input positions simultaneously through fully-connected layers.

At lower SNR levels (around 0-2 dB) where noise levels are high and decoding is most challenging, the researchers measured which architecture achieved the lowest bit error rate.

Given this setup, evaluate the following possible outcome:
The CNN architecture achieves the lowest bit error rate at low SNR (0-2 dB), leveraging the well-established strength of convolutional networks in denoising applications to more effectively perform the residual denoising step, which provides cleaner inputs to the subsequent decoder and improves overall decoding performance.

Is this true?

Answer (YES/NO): NO